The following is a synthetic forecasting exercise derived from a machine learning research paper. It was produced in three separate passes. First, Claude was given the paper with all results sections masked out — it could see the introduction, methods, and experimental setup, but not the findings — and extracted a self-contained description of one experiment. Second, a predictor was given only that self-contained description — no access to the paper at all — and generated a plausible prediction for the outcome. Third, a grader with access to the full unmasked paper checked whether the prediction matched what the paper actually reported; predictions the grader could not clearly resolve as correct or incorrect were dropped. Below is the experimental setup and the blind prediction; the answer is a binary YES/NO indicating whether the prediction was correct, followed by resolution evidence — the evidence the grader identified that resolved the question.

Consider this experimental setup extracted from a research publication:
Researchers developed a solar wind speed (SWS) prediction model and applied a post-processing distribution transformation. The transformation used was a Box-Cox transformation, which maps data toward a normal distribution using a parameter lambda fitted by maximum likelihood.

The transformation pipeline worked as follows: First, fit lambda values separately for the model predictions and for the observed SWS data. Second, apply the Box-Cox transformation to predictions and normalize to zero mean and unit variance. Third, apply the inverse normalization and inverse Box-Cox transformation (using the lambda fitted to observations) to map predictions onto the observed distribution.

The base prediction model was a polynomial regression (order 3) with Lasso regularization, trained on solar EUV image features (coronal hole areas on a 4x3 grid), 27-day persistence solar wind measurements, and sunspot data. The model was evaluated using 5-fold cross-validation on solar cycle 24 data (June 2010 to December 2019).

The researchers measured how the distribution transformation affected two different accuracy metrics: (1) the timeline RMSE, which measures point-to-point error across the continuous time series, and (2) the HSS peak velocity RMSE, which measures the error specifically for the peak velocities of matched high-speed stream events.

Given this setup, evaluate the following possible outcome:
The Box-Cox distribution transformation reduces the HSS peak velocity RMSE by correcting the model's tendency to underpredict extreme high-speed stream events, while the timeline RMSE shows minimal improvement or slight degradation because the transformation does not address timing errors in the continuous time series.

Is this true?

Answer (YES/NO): YES